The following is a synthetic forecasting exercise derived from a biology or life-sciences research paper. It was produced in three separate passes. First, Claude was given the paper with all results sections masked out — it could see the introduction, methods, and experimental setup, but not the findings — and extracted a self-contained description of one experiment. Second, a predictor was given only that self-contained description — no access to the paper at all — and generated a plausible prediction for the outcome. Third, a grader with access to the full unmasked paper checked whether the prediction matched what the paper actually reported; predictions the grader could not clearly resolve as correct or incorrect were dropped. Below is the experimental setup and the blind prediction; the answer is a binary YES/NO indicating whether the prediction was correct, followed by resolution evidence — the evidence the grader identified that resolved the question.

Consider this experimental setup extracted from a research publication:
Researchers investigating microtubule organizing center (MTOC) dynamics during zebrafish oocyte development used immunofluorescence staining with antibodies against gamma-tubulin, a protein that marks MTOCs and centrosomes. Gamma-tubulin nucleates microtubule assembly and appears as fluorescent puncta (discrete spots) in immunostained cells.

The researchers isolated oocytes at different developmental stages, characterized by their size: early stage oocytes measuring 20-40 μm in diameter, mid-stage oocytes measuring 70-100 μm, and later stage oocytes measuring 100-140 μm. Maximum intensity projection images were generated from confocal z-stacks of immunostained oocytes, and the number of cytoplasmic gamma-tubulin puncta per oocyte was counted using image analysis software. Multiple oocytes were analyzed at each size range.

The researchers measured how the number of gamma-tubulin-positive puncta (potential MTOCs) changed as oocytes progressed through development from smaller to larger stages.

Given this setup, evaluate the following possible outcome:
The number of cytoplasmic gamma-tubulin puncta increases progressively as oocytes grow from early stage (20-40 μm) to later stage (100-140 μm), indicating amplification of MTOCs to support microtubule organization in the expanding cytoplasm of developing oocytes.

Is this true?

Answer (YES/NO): NO